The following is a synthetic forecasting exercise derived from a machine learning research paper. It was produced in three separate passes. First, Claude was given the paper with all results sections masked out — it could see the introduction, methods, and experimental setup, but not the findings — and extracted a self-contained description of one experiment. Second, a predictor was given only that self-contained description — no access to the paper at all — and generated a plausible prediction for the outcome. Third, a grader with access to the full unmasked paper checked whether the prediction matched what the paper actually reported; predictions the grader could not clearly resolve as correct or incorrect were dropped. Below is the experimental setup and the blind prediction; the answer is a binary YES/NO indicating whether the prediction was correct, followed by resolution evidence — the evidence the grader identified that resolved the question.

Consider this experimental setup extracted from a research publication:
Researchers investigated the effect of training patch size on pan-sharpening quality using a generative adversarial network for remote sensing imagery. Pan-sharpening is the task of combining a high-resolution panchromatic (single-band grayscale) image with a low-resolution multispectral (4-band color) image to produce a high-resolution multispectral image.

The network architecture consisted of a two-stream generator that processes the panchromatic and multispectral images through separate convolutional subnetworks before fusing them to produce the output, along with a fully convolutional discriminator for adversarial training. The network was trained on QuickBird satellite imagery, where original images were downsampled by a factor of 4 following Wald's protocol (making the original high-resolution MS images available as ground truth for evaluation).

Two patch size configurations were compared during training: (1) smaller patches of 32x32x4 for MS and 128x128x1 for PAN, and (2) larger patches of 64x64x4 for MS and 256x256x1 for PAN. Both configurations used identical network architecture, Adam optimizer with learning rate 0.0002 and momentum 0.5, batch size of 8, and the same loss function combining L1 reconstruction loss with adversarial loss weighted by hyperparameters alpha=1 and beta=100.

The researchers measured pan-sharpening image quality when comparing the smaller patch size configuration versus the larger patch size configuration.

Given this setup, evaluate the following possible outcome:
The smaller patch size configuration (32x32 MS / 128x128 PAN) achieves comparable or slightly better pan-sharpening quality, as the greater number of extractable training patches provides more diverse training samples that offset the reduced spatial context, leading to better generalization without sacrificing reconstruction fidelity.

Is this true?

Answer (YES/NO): NO